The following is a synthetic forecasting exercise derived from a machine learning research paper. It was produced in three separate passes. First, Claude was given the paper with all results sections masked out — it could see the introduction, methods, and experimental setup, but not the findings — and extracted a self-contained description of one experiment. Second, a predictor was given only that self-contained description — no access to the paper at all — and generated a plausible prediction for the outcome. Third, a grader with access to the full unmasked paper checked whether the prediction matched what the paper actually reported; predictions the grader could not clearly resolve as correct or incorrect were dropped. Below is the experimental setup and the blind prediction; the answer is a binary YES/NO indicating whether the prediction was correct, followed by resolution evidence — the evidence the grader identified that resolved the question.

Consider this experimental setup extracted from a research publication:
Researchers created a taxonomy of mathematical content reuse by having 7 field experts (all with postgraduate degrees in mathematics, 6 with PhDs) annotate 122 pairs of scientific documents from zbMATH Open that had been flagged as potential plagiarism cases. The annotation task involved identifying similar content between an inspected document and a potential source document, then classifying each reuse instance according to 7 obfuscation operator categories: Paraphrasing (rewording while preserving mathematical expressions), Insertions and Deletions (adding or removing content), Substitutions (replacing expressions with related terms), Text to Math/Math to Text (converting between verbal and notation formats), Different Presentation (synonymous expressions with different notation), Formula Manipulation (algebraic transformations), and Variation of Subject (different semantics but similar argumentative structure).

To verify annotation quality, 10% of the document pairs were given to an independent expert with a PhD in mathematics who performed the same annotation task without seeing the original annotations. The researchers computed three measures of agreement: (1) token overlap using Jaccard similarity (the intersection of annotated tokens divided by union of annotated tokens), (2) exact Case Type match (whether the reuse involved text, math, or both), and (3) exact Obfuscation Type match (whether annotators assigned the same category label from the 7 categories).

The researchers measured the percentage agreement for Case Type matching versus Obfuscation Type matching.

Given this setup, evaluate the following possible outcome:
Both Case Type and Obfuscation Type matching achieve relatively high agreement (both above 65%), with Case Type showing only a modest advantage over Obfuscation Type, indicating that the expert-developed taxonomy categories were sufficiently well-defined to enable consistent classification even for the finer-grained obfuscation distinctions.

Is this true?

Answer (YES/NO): NO